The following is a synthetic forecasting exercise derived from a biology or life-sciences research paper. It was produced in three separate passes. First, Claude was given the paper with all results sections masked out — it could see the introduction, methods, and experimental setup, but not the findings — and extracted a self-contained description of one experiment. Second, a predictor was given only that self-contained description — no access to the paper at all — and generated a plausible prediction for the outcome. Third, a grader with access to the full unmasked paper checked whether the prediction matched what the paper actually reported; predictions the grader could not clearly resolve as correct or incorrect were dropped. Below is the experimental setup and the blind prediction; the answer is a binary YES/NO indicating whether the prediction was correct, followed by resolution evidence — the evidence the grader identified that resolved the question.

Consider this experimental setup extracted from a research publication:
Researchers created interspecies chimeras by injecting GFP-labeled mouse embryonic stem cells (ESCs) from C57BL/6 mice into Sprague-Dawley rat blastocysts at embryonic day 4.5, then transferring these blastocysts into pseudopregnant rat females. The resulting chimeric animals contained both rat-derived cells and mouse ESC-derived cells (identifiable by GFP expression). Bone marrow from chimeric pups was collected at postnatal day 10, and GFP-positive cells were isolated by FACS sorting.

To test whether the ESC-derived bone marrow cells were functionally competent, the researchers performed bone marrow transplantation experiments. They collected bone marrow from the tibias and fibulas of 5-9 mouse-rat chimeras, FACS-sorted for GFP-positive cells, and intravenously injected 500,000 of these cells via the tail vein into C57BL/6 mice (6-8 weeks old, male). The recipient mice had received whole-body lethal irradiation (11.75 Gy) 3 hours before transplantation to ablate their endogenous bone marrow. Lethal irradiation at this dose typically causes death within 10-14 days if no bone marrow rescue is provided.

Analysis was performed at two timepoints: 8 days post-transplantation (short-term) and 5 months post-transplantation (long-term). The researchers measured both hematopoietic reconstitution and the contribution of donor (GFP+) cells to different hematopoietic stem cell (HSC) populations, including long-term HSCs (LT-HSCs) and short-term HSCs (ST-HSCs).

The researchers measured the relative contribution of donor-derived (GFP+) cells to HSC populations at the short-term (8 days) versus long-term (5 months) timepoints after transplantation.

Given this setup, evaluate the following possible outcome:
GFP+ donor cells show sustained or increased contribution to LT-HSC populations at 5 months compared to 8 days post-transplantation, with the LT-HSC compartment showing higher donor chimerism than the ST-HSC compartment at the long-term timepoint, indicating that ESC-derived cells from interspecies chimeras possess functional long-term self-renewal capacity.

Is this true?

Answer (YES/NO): NO